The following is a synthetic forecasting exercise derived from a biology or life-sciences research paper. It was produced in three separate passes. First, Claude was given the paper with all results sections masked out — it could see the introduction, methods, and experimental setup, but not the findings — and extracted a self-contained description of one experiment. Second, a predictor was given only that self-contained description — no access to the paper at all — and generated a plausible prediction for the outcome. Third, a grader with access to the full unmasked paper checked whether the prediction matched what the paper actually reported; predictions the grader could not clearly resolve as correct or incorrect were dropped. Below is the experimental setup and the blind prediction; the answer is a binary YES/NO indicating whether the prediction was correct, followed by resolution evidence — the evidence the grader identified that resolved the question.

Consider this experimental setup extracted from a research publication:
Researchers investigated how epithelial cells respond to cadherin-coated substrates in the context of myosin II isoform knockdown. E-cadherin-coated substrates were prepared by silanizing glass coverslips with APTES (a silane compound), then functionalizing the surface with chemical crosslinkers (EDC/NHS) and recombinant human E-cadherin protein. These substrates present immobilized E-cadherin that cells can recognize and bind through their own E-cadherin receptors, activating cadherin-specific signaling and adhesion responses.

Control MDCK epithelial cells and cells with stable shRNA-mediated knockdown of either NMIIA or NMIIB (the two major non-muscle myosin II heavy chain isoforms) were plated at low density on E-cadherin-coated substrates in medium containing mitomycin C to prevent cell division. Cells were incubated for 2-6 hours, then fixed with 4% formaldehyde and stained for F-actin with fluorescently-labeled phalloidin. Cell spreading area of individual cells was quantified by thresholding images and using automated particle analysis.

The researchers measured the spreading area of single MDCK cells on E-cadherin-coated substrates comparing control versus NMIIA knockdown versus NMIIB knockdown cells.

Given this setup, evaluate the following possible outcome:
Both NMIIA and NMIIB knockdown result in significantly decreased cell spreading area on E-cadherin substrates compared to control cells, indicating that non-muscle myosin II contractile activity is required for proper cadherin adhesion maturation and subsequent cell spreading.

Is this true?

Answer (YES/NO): NO